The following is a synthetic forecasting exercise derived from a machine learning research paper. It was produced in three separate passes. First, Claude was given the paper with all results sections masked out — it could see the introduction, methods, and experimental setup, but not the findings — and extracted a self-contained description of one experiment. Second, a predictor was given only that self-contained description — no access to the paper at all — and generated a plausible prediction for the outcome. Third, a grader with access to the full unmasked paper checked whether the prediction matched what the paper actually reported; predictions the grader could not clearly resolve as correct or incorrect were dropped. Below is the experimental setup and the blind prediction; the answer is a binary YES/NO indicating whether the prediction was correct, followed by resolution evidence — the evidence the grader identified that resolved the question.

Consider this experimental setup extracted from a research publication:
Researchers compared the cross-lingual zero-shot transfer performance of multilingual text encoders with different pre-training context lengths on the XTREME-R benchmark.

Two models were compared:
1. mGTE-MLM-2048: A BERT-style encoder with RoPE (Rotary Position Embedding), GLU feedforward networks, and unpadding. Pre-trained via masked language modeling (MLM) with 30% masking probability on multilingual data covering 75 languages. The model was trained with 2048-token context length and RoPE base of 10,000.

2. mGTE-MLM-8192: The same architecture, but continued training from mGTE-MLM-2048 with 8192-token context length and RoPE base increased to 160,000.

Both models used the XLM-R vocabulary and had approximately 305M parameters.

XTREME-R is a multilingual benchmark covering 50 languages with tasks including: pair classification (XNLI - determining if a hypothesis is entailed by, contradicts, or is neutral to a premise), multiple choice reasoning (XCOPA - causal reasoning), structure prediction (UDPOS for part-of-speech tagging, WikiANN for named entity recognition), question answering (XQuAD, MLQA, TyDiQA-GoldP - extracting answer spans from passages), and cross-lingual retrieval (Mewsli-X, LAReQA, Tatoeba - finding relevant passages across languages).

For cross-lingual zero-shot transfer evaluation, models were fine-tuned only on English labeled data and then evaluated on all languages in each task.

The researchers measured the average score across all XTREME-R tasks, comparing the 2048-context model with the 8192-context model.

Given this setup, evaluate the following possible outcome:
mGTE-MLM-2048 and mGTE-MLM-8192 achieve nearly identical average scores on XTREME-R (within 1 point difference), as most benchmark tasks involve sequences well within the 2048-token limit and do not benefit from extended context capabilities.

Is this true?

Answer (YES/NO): YES